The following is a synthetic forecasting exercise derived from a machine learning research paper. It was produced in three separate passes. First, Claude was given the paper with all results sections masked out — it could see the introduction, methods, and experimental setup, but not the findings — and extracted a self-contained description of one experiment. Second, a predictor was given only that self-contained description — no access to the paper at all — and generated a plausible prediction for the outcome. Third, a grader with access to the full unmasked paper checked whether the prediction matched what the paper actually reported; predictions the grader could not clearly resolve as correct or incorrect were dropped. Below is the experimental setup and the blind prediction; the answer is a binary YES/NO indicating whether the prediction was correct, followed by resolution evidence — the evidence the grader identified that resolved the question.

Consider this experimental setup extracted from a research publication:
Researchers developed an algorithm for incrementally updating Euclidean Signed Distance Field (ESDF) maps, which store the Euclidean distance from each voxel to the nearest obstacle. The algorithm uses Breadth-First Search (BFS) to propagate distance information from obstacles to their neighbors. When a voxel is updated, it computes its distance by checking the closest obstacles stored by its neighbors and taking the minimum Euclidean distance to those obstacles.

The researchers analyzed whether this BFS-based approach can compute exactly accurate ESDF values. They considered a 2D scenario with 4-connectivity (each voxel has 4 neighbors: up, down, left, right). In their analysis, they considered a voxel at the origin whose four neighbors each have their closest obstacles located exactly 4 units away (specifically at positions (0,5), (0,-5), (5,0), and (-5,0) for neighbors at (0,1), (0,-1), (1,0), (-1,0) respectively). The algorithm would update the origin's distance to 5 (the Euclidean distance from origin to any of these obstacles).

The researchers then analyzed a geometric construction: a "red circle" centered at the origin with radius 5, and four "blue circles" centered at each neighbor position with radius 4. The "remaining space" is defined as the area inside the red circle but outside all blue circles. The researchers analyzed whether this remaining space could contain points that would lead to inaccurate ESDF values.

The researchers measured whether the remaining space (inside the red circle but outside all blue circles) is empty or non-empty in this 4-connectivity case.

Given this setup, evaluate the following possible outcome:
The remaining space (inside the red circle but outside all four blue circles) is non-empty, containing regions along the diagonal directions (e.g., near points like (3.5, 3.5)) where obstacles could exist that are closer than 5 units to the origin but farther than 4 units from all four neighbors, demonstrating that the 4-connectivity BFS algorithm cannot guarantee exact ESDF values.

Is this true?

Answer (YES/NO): YES